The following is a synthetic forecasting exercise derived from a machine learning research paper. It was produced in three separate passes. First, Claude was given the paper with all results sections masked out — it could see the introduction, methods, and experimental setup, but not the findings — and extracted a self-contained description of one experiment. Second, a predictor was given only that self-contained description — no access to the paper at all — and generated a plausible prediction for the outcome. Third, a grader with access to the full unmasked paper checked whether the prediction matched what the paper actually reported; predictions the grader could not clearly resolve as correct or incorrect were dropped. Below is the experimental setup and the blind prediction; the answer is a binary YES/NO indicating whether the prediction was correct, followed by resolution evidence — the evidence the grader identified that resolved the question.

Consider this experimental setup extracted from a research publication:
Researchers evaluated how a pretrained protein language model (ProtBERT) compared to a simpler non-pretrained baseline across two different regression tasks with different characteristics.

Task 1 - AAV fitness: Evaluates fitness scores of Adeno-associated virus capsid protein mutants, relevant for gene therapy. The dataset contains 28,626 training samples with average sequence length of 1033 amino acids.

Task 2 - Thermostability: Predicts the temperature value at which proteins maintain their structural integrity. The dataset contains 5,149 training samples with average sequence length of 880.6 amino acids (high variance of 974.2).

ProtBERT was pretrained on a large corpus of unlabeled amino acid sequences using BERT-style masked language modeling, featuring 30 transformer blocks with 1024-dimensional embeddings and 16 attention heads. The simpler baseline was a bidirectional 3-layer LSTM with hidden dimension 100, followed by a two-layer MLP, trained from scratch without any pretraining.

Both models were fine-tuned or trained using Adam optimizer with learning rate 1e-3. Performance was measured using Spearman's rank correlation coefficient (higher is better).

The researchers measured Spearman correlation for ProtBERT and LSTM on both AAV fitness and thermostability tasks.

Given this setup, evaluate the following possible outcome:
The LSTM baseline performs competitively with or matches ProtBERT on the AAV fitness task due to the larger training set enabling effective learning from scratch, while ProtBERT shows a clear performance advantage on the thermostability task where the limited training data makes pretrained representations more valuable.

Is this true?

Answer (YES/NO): NO